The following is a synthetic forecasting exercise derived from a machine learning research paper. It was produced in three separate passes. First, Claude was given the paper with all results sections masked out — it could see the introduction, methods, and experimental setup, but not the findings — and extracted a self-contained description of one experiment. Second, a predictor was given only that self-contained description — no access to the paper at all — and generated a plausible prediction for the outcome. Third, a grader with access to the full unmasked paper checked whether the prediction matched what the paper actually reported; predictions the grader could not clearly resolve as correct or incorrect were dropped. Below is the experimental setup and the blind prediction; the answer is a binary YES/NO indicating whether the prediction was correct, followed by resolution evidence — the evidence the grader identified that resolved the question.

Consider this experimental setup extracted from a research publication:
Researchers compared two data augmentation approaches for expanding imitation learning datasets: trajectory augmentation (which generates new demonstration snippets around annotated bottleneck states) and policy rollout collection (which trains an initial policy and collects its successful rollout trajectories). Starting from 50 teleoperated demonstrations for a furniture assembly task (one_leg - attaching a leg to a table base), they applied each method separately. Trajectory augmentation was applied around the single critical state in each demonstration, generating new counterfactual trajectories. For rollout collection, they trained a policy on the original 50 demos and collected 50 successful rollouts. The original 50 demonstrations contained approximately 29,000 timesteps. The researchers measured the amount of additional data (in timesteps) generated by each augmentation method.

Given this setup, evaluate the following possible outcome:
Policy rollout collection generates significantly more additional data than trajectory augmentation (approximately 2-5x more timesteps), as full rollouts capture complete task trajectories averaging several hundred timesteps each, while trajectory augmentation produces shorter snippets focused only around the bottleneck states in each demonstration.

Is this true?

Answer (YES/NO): NO